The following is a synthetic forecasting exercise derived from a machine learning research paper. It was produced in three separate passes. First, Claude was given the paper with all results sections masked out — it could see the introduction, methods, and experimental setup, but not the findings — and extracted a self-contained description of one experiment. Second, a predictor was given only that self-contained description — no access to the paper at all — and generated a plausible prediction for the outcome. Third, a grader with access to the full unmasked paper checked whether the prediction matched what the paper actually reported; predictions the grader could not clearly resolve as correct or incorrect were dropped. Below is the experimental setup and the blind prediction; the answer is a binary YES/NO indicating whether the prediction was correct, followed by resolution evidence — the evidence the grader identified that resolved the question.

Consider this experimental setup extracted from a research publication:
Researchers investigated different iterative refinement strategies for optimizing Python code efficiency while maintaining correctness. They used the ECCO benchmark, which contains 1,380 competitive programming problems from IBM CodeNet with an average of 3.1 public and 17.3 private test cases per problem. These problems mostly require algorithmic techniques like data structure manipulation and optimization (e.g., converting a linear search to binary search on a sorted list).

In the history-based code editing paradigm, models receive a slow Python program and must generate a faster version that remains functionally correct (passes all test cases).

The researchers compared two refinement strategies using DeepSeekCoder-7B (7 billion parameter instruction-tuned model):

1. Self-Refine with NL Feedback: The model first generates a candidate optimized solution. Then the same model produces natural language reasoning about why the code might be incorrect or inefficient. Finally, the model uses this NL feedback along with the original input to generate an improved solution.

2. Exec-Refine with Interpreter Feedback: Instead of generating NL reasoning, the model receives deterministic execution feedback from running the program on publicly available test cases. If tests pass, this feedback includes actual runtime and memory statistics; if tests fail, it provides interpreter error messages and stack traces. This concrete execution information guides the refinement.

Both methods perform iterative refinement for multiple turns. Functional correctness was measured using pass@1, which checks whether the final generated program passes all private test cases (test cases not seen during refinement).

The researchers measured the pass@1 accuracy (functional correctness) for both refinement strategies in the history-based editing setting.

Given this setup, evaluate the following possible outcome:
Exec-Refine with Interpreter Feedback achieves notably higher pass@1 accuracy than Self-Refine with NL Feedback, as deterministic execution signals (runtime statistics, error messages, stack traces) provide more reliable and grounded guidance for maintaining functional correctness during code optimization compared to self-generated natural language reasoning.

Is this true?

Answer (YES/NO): YES